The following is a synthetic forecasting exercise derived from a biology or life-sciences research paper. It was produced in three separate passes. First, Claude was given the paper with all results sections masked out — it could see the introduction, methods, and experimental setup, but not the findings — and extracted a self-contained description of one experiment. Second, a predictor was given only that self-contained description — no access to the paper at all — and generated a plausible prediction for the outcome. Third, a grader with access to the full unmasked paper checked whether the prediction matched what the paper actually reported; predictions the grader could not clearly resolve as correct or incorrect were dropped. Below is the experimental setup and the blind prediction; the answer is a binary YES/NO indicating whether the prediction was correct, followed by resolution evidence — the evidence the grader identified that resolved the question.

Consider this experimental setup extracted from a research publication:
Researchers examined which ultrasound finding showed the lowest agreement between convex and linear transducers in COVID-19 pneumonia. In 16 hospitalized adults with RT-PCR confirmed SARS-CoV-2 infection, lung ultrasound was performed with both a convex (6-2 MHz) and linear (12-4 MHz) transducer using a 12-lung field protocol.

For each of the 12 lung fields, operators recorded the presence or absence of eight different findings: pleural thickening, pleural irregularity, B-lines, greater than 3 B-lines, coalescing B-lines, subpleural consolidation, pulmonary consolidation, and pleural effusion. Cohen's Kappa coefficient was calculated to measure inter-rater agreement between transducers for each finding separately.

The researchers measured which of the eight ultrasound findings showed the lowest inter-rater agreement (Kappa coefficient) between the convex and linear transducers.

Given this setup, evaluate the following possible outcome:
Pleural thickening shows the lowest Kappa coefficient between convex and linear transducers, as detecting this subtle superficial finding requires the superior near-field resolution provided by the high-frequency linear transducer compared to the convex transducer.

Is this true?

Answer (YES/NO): NO